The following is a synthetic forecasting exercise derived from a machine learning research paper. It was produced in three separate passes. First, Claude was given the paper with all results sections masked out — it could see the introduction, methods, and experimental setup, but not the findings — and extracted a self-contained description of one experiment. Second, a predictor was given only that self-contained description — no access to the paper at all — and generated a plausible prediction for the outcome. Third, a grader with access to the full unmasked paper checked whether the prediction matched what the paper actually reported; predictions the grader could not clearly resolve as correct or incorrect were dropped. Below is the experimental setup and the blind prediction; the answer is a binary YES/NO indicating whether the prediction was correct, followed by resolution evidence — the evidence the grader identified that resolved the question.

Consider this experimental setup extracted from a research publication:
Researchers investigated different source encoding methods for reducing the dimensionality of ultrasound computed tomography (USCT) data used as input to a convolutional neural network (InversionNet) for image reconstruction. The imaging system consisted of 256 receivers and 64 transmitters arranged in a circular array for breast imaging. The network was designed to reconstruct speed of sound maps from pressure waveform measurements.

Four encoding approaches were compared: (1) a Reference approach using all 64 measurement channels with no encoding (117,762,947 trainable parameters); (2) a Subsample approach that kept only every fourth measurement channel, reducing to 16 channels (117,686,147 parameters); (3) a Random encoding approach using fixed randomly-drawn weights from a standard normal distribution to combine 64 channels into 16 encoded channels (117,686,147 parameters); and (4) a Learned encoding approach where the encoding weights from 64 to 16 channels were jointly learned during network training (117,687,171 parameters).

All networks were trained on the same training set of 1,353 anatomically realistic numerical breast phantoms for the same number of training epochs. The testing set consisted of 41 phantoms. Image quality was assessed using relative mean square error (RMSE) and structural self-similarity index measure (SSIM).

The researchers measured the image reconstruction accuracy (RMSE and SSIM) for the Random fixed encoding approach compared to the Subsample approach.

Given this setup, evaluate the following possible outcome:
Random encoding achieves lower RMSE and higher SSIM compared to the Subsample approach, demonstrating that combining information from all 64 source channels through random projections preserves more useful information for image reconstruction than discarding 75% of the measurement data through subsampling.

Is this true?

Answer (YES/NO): NO